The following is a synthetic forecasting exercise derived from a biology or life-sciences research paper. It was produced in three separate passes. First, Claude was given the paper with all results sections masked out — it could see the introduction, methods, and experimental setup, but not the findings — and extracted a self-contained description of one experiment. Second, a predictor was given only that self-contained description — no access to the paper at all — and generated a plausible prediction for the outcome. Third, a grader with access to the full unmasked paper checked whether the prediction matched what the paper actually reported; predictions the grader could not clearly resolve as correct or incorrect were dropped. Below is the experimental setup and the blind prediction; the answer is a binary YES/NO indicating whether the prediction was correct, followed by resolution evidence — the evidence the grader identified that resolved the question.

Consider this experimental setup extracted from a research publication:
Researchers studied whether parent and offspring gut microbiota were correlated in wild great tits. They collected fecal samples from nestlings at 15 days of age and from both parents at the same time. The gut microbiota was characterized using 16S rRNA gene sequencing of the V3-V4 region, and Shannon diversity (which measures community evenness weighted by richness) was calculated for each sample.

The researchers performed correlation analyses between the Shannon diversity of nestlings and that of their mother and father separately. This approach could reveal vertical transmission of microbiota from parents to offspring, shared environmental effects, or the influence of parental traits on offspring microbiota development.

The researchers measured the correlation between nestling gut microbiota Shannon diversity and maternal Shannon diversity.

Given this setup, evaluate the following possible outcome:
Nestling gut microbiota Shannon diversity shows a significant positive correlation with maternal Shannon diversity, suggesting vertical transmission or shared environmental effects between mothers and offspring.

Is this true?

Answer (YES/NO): NO